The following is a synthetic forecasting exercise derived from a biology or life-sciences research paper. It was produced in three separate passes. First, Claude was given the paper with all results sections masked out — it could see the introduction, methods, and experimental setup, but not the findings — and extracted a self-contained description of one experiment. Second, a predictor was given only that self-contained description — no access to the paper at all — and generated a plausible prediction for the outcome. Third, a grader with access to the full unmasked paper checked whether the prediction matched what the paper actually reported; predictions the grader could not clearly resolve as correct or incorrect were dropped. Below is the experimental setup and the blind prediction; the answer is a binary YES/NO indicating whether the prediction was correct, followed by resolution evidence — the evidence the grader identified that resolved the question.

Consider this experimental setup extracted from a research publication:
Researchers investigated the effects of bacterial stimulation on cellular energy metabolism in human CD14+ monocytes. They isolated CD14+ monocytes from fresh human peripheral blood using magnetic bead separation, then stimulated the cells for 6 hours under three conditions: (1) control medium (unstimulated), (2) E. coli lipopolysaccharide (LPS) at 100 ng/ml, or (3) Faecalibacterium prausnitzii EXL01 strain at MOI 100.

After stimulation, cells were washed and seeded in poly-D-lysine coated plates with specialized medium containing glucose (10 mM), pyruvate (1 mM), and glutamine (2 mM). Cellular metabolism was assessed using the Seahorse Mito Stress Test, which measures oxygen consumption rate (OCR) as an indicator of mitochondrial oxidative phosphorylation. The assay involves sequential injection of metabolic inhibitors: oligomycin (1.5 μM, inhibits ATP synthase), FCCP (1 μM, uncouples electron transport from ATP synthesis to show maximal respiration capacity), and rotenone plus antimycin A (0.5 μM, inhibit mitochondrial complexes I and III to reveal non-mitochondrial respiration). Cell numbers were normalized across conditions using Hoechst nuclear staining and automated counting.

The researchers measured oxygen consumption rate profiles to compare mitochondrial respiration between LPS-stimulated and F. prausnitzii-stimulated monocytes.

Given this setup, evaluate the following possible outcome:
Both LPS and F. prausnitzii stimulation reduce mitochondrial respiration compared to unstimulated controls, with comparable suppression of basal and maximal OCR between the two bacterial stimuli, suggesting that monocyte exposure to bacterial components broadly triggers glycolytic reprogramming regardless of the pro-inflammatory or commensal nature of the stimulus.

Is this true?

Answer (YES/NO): NO